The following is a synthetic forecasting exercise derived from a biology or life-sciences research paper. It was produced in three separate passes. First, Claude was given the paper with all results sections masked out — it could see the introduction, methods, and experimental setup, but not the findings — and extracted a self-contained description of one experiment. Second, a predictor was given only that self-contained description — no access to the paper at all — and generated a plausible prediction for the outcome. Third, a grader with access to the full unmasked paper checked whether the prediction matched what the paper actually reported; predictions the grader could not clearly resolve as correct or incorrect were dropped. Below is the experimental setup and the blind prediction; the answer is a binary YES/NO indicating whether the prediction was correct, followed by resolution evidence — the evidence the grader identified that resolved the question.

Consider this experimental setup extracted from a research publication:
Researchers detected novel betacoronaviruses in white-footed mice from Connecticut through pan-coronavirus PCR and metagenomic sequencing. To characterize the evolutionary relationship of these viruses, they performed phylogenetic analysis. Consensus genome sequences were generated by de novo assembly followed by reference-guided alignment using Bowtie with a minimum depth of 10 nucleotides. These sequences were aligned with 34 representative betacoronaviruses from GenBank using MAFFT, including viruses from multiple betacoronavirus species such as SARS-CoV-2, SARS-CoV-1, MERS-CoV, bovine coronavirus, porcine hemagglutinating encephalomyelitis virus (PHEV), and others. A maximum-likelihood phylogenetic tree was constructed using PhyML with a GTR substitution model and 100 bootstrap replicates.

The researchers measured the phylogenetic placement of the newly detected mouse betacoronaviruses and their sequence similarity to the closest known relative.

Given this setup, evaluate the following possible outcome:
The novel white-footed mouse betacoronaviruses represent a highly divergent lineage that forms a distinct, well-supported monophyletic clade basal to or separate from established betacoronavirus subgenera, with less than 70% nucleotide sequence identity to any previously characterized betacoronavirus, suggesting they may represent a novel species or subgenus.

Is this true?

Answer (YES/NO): NO